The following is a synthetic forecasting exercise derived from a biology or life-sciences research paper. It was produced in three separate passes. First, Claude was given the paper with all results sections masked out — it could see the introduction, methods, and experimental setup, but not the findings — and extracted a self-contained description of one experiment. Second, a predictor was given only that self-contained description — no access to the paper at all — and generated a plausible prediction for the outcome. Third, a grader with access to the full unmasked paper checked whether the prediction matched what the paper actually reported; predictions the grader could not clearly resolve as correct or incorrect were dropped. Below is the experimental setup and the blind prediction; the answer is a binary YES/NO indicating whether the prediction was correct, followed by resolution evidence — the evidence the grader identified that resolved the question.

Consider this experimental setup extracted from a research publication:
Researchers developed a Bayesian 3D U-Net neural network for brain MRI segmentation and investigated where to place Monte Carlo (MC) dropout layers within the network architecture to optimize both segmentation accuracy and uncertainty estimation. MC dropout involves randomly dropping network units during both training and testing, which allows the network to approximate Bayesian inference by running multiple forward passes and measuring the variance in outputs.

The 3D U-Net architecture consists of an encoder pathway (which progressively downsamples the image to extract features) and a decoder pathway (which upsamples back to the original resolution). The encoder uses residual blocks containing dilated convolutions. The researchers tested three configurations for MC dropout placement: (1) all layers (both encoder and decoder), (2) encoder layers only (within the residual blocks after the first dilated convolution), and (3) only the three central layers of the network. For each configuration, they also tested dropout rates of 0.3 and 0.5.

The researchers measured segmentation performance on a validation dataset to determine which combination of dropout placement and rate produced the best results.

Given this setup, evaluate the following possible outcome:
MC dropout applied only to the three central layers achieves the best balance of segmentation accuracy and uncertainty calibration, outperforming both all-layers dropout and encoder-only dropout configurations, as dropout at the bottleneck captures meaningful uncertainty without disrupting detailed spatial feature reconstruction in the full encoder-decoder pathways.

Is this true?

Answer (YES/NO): NO